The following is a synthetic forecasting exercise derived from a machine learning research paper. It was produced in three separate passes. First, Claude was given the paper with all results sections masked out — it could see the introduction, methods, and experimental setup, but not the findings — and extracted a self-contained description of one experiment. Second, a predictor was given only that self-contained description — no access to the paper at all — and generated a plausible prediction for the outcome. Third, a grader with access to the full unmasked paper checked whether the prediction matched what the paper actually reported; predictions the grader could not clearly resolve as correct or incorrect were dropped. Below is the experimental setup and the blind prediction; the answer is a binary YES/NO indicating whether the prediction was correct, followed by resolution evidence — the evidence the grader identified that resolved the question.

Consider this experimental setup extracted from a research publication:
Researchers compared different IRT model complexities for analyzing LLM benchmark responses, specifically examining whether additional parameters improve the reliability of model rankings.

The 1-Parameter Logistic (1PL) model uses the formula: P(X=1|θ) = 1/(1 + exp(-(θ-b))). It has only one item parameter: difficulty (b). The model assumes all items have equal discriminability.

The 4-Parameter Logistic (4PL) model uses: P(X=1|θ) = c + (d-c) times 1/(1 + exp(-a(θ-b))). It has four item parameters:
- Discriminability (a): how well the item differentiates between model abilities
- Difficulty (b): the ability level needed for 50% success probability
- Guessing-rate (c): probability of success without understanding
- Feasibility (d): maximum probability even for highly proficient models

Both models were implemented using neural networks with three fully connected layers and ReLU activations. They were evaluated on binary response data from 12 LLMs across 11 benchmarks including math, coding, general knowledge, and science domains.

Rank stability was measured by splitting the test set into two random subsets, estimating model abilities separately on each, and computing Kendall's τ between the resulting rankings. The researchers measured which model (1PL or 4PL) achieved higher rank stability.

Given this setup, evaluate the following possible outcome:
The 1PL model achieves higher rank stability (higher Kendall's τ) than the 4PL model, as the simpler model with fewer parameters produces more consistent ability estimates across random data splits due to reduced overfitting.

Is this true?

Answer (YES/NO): NO